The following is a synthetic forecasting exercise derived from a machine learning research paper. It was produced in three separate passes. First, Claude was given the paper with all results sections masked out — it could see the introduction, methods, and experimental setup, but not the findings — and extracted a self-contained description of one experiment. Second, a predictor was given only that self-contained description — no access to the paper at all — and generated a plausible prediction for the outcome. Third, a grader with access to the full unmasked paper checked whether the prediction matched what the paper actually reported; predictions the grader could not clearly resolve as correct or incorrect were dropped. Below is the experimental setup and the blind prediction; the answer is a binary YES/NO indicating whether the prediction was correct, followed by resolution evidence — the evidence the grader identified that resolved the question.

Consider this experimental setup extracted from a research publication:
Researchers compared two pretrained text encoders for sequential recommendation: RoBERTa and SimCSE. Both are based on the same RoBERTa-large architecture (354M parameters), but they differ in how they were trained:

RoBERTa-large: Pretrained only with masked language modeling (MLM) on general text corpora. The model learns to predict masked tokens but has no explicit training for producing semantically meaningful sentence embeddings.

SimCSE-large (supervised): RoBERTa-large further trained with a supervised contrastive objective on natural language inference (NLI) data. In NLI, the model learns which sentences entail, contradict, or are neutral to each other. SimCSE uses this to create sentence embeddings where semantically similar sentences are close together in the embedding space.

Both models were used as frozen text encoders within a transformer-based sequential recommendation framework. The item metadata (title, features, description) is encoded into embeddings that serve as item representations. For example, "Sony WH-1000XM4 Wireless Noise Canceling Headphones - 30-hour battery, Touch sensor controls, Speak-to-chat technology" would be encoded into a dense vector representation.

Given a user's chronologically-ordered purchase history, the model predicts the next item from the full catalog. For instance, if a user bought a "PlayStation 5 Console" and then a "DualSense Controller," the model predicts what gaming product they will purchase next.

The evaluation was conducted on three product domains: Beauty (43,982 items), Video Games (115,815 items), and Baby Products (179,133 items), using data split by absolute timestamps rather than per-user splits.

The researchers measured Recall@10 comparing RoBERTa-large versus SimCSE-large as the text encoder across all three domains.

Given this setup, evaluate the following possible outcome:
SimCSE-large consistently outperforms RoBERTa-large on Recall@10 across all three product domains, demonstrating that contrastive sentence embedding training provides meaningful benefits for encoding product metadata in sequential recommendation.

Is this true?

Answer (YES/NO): YES